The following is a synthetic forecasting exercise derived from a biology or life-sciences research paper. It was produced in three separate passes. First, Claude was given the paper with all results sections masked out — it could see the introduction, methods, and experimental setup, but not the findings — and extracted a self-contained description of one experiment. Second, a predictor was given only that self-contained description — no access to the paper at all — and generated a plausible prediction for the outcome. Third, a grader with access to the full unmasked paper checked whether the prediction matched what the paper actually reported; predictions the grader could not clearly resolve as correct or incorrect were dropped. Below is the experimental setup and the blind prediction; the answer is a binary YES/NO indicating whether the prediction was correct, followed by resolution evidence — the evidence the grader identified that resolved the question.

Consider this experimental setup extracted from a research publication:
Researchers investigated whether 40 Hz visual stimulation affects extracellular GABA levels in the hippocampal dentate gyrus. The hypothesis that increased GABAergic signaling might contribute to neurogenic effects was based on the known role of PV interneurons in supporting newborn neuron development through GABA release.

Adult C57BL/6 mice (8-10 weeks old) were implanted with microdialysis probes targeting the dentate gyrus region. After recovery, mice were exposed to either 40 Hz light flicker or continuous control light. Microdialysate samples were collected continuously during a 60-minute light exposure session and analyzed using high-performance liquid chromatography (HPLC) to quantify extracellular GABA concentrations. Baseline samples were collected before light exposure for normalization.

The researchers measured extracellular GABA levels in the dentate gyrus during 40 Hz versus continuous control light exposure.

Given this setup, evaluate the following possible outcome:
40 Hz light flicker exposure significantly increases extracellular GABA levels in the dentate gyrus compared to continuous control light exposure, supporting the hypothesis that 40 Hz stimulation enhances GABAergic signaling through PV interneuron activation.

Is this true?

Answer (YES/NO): YES